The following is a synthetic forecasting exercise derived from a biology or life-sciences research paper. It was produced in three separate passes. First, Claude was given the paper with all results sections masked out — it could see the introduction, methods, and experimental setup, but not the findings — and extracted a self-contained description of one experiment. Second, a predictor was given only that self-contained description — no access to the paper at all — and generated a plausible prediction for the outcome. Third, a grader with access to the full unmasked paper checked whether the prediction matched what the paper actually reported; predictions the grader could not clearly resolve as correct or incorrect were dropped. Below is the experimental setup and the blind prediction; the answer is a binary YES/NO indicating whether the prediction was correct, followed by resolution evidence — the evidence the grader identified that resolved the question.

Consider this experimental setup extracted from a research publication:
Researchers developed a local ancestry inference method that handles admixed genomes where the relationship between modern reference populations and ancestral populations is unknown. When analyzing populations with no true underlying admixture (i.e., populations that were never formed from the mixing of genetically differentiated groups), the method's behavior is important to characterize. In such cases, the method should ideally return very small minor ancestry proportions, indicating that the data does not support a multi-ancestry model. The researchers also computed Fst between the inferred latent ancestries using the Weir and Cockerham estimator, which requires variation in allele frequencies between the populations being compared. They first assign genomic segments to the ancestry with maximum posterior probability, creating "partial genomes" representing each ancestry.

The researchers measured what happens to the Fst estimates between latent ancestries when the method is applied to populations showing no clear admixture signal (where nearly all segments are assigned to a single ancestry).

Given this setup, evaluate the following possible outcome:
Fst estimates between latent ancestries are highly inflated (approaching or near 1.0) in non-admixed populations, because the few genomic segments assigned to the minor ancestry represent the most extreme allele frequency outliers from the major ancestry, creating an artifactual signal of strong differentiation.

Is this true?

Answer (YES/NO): NO